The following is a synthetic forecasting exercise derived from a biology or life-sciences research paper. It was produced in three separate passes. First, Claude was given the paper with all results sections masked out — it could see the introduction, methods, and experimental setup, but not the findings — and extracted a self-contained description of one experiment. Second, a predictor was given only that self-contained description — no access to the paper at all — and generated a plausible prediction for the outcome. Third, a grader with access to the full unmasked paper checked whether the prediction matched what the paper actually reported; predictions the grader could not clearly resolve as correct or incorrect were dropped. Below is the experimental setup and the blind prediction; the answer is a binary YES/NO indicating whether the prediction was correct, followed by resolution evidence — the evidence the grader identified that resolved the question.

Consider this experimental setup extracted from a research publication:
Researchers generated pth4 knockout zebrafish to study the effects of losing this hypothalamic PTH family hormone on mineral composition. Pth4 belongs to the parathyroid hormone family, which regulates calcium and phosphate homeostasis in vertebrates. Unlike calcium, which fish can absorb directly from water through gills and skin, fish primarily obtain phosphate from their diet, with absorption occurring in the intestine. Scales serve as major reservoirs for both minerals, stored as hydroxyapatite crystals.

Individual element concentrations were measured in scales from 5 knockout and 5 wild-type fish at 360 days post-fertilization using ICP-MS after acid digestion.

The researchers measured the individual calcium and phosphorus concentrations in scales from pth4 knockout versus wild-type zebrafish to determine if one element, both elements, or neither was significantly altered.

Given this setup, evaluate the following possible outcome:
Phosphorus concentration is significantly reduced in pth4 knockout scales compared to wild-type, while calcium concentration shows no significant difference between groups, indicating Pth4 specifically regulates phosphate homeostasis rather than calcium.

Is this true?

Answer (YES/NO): NO